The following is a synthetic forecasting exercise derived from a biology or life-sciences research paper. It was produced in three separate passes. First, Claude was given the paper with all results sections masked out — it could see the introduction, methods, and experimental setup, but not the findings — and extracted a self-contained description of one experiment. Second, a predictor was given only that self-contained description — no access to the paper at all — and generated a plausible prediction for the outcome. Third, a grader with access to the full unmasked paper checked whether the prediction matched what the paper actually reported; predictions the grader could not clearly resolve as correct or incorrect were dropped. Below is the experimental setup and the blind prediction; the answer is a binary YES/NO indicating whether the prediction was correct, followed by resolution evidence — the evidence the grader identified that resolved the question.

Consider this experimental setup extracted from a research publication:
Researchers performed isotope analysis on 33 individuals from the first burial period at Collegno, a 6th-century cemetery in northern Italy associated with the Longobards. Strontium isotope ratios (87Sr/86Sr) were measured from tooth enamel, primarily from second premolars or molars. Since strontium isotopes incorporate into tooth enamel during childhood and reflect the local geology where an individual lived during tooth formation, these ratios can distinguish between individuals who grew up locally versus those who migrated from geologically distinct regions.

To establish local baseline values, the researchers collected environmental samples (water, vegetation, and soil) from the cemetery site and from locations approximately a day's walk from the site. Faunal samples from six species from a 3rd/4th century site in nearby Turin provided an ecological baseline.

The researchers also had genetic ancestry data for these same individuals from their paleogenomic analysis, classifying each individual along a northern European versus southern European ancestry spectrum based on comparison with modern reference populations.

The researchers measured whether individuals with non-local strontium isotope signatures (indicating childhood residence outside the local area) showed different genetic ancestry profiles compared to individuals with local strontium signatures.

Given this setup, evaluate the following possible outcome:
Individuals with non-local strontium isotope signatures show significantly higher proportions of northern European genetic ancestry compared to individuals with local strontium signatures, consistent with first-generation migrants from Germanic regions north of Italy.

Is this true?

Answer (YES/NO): YES